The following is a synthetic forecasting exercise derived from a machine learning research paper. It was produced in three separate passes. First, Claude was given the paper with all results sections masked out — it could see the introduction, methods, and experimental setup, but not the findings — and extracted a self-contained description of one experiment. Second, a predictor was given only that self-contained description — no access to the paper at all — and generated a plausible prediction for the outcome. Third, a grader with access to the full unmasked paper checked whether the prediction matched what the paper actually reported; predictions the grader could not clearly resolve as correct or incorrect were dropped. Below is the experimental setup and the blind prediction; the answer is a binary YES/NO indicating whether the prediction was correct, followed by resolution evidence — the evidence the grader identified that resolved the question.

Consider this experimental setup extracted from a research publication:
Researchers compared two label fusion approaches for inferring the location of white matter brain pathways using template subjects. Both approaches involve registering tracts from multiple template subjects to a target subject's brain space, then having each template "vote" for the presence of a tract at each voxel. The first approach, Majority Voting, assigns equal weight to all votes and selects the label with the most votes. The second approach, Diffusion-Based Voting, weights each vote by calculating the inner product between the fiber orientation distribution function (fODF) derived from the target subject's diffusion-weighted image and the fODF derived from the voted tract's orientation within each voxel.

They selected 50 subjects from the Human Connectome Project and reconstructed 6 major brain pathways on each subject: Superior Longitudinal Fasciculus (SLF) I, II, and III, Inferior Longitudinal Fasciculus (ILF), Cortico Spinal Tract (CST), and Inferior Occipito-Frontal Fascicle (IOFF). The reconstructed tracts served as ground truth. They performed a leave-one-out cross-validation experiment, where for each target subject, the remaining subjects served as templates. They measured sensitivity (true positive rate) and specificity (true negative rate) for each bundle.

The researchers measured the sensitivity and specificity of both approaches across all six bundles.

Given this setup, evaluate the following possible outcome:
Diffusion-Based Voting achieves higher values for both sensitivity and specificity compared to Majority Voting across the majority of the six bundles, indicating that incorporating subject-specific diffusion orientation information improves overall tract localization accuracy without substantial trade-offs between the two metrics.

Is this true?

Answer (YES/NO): NO